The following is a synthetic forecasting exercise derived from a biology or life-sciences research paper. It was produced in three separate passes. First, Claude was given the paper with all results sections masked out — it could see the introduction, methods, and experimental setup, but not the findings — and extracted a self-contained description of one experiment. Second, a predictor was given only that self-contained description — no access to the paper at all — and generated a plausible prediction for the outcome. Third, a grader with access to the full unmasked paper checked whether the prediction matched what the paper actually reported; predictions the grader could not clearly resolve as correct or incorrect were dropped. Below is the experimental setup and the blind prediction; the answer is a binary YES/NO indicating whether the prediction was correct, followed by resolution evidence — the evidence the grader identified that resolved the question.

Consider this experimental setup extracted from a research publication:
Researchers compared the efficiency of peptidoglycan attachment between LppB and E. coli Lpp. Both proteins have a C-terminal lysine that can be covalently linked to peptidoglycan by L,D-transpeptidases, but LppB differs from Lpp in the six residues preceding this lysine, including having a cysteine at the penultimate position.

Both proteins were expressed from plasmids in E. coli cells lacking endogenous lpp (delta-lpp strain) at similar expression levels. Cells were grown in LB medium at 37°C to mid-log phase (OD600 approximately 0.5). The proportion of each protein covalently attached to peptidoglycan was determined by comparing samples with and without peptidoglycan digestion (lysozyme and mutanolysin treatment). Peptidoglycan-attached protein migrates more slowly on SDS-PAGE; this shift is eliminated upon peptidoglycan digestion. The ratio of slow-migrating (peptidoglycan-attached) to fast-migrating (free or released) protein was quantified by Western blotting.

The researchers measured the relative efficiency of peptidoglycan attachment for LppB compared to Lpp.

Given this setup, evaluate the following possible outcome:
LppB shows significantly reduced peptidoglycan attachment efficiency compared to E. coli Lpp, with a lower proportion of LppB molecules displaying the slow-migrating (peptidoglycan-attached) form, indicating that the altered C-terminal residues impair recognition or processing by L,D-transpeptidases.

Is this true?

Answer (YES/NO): YES